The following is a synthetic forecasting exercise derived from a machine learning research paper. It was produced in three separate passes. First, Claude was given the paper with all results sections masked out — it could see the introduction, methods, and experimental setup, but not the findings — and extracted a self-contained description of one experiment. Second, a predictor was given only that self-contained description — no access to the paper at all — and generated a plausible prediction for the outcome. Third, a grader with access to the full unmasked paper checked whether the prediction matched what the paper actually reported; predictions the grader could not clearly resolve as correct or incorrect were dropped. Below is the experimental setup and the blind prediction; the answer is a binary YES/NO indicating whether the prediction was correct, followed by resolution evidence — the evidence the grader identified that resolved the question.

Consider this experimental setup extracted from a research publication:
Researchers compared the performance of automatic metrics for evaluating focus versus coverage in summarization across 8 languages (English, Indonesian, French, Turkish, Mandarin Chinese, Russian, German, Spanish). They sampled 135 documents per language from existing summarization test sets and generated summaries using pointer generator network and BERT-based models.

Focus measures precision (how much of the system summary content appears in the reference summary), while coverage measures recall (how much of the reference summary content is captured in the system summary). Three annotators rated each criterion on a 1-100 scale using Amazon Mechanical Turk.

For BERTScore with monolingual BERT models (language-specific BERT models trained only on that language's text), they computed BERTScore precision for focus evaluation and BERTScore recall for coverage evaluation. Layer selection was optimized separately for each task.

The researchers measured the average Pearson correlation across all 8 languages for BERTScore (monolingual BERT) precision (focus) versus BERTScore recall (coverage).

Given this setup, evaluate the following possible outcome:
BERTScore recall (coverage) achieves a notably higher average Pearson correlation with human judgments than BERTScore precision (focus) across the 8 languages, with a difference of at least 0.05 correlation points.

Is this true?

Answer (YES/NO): YES